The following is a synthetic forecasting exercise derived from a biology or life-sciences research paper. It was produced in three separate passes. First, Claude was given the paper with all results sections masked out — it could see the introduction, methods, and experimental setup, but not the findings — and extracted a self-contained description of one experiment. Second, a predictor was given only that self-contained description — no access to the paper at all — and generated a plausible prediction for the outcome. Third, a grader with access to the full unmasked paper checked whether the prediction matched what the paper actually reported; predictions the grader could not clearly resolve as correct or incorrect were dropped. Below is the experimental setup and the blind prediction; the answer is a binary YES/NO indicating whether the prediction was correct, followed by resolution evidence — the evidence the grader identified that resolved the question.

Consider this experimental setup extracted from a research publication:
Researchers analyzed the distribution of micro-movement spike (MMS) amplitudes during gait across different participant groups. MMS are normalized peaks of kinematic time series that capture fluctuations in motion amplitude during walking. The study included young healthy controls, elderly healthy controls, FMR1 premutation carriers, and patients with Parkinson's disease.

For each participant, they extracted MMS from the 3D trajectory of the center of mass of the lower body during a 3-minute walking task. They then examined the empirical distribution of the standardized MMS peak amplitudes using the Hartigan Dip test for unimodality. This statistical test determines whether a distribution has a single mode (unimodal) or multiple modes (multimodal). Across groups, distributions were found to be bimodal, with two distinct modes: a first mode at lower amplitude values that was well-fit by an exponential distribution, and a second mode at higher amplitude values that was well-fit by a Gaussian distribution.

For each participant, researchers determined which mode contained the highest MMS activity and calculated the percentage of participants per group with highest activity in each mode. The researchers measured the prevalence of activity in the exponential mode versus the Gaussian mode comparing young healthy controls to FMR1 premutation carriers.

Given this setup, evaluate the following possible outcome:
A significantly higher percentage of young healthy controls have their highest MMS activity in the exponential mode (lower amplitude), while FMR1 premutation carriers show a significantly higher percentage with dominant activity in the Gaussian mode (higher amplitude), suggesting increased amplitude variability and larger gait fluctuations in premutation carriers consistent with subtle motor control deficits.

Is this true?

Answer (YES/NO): NO